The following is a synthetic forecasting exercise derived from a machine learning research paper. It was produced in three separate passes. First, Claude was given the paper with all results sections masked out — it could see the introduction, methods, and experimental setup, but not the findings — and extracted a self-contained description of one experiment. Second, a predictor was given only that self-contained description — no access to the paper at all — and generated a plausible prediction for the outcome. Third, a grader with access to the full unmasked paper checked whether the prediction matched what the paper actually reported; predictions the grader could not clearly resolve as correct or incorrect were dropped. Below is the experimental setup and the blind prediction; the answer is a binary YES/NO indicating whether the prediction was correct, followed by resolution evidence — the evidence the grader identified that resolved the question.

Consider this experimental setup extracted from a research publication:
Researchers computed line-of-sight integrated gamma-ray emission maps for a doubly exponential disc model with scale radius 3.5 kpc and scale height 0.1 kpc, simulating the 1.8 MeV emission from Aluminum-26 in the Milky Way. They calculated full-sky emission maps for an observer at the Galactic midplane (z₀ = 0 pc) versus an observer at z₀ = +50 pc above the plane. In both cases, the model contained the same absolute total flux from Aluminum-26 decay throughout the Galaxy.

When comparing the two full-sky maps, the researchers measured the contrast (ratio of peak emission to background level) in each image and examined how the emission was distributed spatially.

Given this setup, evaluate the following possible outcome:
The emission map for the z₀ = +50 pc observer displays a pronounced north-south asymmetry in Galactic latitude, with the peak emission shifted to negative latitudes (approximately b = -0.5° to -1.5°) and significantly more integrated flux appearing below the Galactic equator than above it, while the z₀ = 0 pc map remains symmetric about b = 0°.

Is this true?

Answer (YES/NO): NO